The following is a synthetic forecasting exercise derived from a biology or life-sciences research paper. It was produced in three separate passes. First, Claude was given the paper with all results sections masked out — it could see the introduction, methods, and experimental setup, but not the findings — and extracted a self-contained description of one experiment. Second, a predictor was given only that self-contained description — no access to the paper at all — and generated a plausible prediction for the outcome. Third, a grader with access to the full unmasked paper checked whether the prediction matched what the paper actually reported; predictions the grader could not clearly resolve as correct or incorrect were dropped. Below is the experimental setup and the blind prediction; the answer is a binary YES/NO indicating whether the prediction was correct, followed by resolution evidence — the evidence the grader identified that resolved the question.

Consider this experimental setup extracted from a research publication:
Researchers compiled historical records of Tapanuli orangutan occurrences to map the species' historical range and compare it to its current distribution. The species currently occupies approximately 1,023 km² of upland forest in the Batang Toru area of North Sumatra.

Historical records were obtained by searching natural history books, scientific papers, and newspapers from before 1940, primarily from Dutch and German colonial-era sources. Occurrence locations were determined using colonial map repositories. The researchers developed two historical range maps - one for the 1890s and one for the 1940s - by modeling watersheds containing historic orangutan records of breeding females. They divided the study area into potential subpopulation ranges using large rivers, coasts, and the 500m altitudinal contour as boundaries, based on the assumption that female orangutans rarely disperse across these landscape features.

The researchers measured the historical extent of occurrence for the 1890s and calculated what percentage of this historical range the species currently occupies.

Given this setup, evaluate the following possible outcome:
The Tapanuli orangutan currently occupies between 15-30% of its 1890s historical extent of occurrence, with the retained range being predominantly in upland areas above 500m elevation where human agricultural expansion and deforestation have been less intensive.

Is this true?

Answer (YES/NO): NO